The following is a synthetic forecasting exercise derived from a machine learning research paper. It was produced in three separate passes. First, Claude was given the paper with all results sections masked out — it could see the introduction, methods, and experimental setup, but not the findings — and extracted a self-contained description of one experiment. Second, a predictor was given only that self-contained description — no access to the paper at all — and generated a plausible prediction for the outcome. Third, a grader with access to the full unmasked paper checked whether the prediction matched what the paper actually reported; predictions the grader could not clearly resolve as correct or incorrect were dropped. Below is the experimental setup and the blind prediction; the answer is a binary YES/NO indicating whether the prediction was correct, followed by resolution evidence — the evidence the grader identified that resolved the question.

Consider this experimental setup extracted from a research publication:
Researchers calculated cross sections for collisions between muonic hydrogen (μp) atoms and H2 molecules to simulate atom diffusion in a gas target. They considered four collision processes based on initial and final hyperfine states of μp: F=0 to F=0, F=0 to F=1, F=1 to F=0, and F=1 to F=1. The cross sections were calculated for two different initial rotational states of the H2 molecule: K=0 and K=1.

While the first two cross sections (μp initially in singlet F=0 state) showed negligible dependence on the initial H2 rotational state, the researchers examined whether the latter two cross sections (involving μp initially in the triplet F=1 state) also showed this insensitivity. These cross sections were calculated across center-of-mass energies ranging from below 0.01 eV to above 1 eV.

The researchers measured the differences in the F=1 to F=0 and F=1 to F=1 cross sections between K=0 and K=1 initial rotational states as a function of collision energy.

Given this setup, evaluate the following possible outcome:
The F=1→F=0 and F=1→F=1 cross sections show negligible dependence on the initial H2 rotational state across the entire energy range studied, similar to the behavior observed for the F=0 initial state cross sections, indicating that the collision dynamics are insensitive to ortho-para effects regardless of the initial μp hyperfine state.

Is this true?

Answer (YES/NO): NO